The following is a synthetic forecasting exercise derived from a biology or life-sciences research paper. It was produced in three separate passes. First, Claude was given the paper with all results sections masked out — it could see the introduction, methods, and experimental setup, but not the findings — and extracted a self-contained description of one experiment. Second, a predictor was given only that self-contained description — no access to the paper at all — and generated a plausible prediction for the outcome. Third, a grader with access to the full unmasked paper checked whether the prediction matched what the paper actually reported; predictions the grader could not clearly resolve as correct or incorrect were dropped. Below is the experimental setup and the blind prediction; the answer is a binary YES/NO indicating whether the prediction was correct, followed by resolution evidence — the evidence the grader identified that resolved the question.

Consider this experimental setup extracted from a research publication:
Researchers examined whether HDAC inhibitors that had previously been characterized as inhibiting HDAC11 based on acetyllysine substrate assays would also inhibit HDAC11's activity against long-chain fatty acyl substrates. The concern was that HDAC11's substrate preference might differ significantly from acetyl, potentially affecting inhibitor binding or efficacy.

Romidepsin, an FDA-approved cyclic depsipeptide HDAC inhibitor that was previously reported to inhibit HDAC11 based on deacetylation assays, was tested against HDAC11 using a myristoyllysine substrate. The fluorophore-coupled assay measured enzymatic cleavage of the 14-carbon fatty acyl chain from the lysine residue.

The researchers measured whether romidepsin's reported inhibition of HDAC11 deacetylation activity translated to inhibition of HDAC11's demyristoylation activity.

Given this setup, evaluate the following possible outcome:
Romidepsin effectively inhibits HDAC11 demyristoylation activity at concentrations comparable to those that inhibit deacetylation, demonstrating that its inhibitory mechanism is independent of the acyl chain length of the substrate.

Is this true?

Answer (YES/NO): NO